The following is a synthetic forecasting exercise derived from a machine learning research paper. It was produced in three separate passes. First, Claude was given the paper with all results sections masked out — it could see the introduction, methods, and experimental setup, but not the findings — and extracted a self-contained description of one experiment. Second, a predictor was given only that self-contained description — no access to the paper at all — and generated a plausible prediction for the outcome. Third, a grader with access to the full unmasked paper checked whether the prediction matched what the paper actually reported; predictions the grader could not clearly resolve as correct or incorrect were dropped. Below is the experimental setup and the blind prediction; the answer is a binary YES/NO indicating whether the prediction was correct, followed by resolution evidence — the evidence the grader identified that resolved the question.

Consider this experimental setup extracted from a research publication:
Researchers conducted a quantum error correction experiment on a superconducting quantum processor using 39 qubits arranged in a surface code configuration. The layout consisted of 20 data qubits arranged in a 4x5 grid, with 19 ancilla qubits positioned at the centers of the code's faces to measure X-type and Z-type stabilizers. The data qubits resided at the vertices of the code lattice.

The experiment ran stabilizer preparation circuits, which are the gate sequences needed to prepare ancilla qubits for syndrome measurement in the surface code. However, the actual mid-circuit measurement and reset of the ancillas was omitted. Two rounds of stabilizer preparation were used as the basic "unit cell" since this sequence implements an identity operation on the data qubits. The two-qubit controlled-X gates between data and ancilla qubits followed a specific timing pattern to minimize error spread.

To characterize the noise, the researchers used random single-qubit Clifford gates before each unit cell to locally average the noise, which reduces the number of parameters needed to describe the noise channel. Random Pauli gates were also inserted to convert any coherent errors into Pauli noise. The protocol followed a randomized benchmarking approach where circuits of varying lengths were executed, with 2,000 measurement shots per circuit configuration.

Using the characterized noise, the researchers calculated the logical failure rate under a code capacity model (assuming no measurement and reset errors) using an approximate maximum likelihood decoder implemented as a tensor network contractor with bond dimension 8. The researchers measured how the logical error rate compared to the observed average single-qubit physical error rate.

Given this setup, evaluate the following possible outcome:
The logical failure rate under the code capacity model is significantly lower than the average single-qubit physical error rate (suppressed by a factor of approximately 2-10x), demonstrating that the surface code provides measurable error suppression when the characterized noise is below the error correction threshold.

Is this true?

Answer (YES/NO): NO